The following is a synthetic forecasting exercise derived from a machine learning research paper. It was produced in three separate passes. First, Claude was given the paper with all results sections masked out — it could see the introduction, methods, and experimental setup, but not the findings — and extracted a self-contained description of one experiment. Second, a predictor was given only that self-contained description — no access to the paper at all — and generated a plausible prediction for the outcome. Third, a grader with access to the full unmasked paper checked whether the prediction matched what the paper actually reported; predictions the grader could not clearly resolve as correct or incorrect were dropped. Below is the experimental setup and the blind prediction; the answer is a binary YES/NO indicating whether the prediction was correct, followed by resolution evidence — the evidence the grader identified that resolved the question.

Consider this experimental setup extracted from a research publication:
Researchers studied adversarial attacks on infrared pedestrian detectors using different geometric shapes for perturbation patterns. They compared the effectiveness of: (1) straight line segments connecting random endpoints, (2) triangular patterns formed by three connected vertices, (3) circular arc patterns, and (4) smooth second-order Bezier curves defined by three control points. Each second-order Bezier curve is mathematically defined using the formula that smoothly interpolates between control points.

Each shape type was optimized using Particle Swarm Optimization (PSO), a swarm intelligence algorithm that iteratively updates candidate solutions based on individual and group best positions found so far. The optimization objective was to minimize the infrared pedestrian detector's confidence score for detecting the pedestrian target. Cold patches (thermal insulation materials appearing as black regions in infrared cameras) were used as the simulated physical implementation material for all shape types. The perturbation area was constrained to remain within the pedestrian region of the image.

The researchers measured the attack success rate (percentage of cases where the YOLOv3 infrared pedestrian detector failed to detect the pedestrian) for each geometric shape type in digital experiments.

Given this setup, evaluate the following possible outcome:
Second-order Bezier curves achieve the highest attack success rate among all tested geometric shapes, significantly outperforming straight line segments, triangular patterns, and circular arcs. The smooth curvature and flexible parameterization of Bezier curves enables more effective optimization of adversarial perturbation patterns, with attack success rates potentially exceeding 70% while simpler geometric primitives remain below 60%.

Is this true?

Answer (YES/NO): NO